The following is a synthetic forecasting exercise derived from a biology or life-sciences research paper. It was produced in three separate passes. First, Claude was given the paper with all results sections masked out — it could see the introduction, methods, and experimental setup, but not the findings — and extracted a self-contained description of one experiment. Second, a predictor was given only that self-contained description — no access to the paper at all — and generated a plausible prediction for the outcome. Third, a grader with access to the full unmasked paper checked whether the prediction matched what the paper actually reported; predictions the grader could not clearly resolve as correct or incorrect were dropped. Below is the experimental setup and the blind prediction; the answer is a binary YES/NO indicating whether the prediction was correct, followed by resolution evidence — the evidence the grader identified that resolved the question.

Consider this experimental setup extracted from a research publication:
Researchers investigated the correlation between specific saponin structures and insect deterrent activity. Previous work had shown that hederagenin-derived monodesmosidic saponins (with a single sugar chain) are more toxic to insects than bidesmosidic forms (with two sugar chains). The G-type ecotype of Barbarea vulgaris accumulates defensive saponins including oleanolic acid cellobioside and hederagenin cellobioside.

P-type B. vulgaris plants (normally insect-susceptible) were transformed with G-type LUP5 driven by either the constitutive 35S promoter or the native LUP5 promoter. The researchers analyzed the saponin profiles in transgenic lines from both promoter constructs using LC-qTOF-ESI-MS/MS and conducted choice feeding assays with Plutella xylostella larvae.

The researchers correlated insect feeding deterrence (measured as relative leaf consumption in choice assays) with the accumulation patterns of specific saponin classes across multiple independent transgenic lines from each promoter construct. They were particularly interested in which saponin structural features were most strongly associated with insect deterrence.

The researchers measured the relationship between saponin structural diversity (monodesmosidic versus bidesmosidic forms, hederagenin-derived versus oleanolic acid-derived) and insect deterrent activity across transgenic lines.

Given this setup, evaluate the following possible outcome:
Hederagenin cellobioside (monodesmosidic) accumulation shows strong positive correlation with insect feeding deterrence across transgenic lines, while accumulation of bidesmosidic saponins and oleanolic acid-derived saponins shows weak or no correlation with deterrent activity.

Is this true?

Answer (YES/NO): NO